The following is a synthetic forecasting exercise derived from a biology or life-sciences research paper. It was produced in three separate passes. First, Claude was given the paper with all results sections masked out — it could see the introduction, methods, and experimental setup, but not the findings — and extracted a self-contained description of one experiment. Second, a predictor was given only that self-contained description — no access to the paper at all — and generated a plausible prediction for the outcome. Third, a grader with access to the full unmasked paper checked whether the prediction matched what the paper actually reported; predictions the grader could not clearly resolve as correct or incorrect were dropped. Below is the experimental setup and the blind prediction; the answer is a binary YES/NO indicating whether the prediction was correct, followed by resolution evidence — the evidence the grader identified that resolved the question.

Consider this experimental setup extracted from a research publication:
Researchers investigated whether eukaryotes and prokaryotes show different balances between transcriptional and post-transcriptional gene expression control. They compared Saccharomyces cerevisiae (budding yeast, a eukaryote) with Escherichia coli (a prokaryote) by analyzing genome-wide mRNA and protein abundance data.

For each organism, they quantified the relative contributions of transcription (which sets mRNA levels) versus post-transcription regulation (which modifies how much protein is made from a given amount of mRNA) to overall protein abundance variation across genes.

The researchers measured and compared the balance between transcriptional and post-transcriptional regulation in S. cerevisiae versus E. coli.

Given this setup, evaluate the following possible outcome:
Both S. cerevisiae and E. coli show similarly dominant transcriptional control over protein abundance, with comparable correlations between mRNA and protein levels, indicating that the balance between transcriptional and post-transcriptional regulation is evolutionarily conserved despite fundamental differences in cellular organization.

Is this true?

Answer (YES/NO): NO